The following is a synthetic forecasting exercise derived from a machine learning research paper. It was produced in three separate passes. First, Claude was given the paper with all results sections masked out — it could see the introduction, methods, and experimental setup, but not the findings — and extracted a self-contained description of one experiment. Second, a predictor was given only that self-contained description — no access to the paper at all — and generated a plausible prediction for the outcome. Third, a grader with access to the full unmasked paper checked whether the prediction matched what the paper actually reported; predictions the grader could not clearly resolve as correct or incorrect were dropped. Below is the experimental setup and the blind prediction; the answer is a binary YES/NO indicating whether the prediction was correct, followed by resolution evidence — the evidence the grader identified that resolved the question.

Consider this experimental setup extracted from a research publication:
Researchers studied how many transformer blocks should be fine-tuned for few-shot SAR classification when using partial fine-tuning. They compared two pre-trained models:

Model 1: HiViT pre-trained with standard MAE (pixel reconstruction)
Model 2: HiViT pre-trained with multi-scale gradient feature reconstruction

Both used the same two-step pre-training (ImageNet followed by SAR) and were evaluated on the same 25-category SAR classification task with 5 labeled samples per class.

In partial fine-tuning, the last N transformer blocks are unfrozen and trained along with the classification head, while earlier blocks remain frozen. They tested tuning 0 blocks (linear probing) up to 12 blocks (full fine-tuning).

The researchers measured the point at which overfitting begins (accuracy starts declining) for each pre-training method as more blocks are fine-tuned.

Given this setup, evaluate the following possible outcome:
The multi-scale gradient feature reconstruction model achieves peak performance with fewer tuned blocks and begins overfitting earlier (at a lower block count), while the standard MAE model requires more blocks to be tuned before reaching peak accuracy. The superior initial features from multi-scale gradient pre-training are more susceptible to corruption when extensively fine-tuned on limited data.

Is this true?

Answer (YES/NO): NO